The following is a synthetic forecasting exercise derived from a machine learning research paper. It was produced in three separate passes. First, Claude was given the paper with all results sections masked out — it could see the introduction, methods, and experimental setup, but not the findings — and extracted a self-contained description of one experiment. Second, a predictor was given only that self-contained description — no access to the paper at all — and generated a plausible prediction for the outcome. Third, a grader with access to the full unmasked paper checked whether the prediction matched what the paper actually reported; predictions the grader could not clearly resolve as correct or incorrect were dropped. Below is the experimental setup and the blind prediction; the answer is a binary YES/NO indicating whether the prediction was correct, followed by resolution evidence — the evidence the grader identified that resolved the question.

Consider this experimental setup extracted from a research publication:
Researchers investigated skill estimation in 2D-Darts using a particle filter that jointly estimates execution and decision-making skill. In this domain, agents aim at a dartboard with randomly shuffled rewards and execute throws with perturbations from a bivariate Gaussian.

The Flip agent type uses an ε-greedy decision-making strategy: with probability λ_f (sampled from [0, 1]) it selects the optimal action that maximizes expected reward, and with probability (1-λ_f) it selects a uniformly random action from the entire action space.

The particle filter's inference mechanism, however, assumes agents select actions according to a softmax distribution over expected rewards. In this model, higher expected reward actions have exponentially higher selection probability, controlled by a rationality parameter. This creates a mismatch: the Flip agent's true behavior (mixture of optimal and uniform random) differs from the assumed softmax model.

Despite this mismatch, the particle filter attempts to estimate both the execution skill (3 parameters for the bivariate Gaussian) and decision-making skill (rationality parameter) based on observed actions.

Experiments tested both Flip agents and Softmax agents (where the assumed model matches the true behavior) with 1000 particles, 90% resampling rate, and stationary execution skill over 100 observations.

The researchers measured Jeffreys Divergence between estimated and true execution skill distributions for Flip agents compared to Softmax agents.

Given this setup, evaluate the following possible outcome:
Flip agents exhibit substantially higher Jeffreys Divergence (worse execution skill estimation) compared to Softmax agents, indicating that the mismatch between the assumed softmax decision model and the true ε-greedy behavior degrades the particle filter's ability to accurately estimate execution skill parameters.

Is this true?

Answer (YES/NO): NO